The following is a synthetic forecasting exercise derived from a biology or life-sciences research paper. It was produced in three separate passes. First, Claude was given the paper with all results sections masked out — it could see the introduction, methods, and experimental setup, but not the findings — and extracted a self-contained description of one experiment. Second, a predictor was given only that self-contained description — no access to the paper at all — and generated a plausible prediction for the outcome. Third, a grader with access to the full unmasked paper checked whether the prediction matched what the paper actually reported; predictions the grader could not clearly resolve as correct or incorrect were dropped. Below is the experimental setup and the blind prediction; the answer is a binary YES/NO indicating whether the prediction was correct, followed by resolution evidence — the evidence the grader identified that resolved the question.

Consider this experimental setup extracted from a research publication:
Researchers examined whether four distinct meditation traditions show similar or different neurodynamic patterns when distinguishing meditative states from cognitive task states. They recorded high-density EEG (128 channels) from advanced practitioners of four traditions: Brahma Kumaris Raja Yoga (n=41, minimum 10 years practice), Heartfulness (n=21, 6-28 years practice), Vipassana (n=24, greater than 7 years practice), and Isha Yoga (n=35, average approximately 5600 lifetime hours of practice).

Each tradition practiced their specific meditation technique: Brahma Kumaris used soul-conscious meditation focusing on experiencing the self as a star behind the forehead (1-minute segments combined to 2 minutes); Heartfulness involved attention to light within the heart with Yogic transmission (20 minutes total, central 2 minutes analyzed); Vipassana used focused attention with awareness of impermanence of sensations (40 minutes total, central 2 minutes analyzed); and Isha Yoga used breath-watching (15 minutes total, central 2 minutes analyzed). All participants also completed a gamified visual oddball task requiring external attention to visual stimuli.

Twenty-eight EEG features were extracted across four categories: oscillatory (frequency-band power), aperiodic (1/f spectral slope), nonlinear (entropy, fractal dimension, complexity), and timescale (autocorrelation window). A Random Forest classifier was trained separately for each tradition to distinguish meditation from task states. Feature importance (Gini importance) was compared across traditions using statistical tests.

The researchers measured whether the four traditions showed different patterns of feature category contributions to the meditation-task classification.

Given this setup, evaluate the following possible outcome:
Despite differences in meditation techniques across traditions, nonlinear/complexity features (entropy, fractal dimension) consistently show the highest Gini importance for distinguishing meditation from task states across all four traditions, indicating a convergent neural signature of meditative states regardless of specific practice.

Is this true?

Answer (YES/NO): NO